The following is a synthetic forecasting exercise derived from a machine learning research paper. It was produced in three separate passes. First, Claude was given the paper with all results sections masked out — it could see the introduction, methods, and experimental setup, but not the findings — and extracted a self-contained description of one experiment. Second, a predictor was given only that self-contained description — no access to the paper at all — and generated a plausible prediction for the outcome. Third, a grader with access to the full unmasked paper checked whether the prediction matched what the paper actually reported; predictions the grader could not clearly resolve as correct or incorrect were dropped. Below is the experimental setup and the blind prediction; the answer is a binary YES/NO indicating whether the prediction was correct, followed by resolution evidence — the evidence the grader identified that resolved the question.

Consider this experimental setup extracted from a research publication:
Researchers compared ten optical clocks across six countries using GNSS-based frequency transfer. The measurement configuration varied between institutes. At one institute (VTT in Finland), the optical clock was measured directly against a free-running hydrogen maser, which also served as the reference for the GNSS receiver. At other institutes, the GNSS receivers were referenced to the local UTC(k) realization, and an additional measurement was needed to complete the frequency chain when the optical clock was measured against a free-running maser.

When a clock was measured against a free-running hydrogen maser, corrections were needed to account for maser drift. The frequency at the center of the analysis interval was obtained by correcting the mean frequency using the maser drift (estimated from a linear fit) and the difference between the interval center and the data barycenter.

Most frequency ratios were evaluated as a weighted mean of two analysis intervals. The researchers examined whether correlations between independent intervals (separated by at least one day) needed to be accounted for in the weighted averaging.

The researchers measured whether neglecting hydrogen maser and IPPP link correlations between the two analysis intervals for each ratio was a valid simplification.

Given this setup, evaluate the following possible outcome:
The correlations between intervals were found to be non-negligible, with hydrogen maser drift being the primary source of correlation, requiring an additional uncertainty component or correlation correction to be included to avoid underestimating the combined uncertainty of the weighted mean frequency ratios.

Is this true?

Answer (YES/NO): NO